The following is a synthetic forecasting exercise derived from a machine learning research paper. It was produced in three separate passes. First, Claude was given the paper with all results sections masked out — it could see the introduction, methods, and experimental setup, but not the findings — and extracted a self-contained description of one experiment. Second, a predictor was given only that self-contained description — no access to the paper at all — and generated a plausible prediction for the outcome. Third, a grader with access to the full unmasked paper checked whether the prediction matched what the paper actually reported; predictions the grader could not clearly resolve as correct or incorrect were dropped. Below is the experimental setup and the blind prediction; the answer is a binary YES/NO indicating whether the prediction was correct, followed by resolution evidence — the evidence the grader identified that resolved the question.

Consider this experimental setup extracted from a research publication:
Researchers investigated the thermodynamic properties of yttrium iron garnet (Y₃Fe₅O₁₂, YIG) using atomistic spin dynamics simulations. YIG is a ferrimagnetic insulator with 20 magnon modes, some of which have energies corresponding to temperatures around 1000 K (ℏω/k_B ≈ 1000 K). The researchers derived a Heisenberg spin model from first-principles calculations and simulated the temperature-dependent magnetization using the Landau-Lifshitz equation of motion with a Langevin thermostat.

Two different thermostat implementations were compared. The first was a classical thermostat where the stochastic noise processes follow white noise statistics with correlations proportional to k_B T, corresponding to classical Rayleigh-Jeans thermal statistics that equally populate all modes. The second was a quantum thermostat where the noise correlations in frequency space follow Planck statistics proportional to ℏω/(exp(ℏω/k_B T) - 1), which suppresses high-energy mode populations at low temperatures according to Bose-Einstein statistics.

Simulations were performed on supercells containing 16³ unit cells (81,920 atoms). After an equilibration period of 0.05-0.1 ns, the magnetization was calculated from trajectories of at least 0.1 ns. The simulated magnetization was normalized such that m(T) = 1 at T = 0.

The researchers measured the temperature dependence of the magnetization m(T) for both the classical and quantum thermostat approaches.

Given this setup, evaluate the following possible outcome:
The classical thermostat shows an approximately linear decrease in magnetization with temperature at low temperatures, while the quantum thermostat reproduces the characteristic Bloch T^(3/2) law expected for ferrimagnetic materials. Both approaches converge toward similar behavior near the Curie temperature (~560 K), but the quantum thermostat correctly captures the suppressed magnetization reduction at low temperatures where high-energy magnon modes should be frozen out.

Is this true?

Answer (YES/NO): NO